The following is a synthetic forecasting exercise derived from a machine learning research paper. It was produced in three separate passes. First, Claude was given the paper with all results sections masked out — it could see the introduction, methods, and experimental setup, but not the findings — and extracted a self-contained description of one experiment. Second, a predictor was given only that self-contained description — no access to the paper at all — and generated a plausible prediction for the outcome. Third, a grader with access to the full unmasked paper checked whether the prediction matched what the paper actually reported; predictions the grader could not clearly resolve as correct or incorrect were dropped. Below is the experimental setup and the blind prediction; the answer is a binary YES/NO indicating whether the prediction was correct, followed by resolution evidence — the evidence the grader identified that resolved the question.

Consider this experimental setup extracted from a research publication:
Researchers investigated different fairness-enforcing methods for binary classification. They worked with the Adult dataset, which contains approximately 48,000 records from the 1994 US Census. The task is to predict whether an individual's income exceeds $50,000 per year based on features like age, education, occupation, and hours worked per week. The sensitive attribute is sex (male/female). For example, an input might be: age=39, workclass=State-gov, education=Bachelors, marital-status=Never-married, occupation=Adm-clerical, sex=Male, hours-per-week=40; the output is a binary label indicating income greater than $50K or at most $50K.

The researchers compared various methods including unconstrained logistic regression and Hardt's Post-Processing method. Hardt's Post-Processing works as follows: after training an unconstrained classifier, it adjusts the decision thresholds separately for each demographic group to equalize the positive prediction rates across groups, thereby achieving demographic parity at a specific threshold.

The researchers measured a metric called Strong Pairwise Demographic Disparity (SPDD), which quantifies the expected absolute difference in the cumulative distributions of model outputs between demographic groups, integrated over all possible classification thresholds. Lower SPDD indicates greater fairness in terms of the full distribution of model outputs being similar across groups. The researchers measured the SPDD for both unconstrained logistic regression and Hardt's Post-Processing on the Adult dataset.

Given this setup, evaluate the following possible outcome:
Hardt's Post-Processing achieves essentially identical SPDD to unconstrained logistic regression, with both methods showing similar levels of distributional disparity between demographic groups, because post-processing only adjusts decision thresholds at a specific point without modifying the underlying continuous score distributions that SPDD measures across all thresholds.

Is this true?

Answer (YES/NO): NO